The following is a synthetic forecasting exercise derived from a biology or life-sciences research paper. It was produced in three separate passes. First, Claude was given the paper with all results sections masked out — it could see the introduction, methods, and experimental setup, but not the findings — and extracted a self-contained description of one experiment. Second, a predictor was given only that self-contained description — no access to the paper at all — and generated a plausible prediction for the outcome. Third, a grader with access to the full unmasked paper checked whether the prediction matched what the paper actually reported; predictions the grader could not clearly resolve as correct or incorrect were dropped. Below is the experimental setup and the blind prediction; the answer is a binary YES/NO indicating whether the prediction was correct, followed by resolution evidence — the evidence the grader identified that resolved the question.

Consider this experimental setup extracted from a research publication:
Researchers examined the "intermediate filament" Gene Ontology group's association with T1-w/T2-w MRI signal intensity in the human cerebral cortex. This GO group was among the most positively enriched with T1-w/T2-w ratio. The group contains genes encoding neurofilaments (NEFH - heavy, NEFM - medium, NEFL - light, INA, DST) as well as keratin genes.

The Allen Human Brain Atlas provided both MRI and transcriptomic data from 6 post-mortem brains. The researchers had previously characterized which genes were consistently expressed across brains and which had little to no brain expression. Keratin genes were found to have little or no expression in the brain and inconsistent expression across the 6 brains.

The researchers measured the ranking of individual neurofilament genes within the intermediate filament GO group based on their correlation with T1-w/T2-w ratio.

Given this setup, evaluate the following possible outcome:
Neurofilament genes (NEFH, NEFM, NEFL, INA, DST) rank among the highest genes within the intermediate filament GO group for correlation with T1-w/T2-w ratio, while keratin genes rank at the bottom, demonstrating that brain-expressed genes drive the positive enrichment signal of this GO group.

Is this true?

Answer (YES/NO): YES